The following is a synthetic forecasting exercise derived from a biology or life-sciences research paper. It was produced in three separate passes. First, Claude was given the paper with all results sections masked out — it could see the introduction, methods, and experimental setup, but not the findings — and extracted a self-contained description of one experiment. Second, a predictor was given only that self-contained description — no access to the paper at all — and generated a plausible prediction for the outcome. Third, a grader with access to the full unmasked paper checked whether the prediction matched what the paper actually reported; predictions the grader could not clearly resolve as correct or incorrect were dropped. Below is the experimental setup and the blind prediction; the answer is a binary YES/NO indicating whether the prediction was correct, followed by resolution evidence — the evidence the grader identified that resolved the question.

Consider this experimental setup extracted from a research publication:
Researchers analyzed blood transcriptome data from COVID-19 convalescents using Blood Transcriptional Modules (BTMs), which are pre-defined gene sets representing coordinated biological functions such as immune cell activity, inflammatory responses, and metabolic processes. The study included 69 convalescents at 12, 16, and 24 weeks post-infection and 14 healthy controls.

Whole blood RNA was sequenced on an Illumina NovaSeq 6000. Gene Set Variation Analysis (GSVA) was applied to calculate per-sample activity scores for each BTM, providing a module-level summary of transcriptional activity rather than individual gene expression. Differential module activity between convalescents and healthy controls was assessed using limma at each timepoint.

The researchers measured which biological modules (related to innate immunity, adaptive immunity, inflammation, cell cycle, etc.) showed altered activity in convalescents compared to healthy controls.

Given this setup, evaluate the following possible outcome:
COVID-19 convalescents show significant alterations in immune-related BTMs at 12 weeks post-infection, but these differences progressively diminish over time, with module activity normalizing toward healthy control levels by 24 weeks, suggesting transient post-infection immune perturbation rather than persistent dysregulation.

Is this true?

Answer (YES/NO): NO